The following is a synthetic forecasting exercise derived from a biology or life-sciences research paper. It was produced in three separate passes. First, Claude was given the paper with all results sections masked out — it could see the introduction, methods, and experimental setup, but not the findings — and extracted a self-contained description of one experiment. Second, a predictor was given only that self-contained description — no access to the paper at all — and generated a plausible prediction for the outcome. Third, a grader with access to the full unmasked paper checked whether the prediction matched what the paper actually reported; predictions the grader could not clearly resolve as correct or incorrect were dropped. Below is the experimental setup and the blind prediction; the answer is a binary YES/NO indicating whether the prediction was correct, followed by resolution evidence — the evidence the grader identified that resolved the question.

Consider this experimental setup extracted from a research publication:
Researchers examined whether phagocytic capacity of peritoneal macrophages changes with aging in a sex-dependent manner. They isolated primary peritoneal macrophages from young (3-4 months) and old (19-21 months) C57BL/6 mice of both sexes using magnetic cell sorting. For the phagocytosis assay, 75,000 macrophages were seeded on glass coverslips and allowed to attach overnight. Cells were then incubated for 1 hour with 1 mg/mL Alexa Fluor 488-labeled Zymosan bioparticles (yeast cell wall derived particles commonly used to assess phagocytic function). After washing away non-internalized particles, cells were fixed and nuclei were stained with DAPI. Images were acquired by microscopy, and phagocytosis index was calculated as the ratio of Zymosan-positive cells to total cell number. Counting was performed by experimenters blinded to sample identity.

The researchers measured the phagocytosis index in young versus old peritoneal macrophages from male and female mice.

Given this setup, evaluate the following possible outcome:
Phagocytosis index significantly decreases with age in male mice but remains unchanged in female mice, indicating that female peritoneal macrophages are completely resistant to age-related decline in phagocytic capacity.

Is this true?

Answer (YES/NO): NO